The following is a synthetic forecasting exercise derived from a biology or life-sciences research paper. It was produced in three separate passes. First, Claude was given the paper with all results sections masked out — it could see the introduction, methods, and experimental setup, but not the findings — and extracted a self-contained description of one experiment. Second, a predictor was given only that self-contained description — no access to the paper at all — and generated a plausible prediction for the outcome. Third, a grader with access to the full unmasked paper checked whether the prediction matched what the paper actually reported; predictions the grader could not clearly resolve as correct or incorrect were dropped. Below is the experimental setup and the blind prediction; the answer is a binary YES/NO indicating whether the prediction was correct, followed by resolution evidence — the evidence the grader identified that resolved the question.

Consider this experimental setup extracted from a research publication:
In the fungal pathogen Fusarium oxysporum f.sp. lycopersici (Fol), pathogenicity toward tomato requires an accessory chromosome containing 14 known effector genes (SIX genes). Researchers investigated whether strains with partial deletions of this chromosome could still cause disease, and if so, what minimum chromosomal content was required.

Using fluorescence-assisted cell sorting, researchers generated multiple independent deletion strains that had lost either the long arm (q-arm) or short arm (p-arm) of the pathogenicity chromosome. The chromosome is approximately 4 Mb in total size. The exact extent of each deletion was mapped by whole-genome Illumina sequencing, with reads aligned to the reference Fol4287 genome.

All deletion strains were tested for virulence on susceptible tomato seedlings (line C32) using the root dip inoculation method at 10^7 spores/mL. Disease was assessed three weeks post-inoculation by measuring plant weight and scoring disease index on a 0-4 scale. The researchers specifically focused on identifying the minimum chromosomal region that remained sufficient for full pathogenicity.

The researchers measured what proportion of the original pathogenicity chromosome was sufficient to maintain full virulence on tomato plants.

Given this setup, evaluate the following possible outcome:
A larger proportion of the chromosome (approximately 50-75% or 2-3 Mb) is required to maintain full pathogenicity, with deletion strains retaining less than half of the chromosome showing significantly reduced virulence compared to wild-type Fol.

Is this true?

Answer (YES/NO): NO